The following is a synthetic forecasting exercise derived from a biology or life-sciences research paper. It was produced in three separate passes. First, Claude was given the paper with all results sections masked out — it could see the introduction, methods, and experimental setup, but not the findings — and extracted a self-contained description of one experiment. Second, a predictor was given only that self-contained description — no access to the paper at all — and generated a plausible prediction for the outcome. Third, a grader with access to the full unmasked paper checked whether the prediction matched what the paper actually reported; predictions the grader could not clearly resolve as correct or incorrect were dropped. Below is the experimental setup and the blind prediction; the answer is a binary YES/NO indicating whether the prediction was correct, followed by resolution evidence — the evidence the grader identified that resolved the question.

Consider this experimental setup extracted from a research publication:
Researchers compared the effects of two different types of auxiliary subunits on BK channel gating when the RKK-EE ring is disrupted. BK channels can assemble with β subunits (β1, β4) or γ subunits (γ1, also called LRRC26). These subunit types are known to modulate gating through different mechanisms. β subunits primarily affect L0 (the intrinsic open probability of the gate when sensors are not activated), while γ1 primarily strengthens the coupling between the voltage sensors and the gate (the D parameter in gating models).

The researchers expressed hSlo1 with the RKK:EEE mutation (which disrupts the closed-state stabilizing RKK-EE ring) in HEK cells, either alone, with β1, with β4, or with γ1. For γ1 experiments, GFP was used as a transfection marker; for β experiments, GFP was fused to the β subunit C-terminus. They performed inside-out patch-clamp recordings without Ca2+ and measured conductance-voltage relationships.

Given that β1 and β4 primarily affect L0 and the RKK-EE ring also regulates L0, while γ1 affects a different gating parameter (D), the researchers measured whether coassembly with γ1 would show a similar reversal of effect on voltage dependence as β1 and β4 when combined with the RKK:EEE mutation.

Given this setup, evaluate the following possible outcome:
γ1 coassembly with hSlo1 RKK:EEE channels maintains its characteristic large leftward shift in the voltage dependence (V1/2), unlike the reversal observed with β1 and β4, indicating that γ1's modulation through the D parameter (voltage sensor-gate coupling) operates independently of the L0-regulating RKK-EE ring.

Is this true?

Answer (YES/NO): YES